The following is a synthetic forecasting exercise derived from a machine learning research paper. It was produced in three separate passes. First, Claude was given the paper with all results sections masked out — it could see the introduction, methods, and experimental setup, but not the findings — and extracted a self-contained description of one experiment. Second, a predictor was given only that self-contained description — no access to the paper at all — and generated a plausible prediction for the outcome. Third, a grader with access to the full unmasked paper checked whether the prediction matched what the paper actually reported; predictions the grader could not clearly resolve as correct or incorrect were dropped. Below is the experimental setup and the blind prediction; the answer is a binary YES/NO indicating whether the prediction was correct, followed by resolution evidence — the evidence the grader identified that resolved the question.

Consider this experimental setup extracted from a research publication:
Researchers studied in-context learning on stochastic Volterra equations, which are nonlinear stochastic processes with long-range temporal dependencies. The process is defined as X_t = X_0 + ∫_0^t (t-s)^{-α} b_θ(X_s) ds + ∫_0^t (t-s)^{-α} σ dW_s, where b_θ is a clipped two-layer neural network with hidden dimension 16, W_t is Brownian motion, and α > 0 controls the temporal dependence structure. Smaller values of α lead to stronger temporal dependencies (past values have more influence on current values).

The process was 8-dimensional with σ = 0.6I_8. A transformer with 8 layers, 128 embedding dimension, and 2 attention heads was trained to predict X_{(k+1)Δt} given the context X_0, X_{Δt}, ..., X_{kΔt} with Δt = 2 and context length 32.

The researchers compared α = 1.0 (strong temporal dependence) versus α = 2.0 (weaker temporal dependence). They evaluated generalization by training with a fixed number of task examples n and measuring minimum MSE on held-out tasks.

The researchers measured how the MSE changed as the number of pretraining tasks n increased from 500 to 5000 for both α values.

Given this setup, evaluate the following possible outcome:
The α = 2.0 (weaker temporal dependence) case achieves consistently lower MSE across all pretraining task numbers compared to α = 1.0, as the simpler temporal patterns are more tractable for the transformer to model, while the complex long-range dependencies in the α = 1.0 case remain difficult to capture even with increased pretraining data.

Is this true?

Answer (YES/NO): NO